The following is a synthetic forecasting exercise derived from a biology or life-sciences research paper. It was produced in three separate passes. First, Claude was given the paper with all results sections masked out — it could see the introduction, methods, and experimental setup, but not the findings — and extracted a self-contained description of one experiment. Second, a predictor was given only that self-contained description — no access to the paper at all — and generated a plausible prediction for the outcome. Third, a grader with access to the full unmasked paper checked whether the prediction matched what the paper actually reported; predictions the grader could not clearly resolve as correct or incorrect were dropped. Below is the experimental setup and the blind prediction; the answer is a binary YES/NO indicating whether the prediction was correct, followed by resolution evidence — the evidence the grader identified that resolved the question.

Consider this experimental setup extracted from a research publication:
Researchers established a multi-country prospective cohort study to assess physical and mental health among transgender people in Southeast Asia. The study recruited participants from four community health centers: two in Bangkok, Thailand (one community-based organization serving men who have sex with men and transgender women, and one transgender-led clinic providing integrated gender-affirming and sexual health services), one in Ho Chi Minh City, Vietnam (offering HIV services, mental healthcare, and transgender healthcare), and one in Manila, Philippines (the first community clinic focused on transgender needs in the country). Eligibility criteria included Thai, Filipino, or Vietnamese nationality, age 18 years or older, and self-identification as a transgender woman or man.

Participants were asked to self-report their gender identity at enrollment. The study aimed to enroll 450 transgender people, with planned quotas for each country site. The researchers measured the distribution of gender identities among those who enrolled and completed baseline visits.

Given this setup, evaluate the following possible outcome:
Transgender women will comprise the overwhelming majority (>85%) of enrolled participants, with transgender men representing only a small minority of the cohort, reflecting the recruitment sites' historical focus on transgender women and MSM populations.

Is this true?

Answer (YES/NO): YES